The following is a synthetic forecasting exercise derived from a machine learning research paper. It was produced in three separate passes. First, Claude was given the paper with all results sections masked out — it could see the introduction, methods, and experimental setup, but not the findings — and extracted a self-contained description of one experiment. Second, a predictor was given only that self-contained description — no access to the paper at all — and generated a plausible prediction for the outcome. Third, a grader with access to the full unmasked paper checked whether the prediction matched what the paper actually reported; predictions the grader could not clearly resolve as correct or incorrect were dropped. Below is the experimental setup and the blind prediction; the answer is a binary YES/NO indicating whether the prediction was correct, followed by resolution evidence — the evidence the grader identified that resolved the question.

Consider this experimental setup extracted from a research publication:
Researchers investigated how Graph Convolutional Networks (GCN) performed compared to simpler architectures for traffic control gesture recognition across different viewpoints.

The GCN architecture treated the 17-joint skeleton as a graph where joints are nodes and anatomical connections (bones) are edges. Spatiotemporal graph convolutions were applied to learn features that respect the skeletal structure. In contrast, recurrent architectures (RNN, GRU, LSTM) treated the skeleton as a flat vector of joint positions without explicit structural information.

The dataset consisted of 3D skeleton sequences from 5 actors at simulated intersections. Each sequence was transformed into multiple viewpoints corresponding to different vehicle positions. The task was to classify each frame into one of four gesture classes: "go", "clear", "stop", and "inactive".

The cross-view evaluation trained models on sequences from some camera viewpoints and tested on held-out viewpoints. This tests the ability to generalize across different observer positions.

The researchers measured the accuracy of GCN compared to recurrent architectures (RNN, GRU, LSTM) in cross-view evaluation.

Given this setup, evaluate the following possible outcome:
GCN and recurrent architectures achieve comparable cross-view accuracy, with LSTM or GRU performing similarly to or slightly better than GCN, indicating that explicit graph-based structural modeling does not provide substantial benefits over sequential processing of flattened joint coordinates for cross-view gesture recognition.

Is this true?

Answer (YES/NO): NO